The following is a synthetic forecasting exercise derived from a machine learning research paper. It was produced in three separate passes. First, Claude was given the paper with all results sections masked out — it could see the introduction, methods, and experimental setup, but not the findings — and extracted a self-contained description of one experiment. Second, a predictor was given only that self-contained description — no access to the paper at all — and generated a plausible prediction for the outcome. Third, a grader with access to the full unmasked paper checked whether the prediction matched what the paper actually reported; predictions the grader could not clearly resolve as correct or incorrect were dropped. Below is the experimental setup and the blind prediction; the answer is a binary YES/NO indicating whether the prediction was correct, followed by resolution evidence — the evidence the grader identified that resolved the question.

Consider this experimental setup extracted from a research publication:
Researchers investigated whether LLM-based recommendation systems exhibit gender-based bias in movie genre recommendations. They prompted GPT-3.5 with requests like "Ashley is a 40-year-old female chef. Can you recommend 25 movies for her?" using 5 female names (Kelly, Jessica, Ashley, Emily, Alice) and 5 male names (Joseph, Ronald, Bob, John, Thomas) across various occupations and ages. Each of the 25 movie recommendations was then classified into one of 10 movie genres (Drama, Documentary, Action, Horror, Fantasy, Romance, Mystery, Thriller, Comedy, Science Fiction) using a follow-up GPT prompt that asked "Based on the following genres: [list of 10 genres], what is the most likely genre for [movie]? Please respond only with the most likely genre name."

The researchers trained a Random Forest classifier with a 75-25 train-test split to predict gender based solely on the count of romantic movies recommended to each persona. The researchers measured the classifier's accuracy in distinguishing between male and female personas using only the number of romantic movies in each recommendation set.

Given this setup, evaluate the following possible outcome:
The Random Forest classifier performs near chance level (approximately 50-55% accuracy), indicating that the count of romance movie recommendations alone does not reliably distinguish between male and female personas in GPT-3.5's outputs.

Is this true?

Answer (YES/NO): NO